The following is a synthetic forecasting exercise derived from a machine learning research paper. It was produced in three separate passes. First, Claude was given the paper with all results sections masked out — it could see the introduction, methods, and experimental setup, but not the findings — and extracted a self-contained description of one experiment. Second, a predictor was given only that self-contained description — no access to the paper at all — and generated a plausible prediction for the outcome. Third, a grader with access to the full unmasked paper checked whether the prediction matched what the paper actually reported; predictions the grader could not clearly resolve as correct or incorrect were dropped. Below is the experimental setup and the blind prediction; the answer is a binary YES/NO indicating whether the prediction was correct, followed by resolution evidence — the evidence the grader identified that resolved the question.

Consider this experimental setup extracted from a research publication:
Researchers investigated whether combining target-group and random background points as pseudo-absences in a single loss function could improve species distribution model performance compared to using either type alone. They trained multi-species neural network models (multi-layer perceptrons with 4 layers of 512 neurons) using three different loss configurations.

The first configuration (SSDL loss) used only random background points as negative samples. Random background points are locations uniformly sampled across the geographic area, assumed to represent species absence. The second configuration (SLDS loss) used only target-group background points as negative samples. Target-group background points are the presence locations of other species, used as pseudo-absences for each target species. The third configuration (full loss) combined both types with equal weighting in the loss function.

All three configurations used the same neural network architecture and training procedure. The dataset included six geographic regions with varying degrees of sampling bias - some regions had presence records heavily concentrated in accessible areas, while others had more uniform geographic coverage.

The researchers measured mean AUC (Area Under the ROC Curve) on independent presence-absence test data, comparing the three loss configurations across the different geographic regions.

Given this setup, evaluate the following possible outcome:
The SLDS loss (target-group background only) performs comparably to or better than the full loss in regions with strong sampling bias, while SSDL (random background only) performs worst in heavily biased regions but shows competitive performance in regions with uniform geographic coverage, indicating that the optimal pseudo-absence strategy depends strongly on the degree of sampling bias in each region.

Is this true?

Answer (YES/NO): NO